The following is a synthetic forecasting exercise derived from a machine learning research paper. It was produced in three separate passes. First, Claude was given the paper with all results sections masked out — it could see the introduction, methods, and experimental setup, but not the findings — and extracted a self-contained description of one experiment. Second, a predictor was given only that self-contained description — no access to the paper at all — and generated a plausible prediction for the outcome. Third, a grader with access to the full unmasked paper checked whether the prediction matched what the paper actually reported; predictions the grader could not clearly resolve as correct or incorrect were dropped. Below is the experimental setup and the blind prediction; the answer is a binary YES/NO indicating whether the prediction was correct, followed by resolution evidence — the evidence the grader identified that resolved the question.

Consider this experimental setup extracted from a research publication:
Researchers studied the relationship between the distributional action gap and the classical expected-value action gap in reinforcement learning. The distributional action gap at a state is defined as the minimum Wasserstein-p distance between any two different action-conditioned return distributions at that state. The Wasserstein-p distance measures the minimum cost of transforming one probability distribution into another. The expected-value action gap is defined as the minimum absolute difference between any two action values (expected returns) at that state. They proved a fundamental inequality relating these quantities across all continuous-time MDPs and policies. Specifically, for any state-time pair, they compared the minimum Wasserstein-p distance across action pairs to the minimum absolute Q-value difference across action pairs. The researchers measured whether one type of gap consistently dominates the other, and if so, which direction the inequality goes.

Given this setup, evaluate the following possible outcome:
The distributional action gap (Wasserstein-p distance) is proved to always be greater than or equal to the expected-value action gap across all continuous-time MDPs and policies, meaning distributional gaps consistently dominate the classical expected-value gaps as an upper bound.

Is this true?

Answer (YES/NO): YES